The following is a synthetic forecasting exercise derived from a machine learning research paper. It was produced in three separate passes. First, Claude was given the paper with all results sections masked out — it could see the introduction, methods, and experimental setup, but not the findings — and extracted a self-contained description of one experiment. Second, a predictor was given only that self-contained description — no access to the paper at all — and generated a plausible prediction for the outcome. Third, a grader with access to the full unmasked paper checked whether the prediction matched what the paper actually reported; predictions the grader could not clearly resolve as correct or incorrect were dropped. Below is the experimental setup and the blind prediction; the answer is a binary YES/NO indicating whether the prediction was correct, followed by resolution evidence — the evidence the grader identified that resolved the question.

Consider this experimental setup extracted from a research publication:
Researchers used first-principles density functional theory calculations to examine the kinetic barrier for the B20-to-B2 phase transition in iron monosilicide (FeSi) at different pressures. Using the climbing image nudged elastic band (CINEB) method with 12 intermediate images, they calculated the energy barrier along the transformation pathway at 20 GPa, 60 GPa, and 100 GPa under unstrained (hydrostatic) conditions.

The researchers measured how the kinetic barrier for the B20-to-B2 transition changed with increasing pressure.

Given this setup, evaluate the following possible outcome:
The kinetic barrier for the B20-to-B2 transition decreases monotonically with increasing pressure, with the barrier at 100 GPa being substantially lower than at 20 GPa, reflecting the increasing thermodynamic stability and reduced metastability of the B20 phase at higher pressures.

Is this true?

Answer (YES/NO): NO